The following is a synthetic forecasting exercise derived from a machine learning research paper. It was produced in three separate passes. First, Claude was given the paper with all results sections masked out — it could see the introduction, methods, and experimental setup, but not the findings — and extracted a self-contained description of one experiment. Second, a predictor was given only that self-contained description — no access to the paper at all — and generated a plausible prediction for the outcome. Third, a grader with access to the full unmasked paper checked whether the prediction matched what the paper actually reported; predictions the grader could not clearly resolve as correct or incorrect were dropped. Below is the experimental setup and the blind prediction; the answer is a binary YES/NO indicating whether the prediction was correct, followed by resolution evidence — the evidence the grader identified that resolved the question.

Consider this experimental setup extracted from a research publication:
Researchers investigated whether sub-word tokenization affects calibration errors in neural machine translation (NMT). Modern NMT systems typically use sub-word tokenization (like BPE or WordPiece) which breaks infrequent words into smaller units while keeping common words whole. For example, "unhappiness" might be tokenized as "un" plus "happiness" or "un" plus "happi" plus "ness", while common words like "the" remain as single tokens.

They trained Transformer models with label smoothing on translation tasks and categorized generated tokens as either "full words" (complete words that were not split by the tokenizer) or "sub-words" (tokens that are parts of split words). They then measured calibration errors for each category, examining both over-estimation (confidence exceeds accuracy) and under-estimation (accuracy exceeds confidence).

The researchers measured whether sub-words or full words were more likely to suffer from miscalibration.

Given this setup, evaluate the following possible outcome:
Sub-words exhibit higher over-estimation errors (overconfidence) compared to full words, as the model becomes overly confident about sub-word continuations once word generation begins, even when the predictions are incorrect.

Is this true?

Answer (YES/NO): YES